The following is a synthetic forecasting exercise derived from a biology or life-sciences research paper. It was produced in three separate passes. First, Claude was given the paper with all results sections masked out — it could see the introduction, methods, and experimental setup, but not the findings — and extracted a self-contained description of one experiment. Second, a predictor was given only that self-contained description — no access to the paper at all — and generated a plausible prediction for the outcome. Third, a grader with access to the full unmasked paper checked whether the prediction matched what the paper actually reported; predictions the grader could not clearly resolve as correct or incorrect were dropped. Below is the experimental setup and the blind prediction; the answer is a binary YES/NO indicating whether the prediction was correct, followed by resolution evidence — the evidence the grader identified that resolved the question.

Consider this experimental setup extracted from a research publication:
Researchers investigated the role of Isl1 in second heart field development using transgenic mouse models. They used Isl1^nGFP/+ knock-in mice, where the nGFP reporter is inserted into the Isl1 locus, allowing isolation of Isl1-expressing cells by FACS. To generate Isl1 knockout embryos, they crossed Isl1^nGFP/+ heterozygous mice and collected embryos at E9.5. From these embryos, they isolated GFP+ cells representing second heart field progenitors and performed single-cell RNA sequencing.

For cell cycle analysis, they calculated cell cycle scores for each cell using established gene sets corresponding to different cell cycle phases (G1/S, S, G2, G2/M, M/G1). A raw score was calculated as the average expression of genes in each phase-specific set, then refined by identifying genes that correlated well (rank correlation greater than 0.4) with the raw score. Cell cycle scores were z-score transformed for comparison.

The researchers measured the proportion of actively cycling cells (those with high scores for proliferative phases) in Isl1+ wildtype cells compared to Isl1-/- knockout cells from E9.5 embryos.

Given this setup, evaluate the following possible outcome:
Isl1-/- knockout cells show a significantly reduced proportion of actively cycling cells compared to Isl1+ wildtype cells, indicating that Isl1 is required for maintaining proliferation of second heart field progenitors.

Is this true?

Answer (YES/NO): NO